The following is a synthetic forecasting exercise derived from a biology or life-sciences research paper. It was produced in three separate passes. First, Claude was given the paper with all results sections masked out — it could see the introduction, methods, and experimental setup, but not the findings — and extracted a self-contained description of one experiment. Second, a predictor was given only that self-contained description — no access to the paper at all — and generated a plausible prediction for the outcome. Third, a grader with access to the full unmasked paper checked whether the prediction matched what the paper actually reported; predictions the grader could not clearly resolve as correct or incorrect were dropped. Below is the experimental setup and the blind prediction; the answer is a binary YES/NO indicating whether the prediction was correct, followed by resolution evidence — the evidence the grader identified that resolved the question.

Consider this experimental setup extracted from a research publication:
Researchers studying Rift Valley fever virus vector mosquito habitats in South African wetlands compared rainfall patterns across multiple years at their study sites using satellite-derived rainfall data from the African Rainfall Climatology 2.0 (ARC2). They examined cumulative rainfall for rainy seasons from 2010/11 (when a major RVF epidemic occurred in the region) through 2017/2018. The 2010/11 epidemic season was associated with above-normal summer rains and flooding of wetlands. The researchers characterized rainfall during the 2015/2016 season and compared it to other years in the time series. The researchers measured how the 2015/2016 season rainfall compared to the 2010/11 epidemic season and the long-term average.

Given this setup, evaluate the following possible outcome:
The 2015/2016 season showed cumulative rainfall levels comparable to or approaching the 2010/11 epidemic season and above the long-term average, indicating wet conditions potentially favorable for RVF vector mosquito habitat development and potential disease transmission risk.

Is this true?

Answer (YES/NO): NO